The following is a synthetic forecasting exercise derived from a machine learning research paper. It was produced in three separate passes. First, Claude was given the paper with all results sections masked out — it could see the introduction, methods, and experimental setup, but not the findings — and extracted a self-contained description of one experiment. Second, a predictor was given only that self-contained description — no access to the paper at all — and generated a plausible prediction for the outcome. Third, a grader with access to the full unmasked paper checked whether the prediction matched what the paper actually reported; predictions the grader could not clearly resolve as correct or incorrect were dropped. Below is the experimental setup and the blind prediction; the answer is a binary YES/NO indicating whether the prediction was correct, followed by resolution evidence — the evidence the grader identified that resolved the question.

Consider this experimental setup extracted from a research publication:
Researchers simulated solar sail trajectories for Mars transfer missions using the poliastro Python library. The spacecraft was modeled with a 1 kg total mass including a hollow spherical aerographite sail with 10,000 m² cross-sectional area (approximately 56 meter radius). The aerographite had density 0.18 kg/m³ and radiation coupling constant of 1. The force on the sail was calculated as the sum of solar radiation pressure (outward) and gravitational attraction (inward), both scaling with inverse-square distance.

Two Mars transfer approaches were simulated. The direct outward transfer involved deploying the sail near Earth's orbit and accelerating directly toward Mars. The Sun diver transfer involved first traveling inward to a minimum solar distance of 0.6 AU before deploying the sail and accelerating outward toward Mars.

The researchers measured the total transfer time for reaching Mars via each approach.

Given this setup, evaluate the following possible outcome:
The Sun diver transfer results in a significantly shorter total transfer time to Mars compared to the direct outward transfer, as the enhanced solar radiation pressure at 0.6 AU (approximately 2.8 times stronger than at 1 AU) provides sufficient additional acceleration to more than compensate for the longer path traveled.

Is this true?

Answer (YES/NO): NO